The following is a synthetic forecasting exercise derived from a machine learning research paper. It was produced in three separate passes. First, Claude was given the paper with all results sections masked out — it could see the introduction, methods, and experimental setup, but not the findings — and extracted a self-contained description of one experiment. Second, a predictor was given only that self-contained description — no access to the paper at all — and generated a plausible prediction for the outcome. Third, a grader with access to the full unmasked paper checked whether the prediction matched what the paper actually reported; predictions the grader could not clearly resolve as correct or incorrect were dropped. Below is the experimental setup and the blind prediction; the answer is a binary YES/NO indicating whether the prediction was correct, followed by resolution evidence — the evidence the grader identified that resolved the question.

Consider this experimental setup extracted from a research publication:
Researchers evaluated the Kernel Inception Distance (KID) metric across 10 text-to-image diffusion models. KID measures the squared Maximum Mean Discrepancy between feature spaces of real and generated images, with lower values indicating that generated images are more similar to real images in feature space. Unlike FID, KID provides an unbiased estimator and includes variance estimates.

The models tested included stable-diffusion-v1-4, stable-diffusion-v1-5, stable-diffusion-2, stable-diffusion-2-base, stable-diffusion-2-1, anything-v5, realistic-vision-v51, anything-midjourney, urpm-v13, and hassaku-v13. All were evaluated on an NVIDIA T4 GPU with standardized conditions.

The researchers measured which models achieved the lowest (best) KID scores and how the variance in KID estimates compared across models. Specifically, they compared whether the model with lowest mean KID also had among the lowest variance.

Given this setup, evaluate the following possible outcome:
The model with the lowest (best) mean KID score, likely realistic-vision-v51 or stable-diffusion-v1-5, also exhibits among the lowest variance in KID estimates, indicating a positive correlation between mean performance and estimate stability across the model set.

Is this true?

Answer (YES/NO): YES